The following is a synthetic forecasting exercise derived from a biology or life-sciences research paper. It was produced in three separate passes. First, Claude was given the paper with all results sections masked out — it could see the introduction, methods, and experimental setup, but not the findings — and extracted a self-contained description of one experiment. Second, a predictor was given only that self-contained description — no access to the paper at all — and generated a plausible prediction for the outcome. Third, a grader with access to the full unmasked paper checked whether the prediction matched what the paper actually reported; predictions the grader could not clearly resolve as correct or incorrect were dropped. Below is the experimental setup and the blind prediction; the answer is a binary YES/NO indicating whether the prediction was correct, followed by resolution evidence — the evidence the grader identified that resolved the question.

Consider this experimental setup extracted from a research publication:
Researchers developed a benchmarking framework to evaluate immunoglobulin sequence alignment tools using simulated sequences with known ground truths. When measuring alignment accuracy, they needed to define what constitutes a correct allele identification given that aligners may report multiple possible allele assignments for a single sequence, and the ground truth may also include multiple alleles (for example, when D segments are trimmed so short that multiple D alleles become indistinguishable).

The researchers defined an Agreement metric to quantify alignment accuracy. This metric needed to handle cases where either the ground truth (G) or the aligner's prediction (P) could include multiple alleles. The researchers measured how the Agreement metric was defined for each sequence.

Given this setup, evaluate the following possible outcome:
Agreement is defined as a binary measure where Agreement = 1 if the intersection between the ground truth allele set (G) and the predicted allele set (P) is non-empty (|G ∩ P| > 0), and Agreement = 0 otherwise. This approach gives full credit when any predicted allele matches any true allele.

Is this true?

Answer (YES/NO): YES